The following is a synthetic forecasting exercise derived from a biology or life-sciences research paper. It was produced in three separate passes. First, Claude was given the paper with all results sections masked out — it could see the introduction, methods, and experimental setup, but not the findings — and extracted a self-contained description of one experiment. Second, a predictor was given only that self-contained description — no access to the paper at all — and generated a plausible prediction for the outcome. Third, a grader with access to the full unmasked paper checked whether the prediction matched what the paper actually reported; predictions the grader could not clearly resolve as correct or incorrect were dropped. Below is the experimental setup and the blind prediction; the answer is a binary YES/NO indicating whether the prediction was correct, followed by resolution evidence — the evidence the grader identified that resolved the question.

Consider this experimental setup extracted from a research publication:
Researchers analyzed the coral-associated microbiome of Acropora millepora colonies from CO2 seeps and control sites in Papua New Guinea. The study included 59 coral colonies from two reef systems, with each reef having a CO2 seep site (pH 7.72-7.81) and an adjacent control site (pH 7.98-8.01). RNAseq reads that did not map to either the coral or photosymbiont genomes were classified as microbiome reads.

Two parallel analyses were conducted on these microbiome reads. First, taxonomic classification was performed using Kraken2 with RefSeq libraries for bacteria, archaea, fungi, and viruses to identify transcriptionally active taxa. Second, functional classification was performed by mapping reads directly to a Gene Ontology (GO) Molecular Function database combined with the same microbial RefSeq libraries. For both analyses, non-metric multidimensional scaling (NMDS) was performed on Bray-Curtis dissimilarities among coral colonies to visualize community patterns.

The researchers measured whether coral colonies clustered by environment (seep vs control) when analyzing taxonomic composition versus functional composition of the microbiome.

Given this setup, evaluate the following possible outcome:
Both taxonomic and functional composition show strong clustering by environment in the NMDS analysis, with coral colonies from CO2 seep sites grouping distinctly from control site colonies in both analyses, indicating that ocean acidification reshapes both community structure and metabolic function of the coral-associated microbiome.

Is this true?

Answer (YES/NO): NO